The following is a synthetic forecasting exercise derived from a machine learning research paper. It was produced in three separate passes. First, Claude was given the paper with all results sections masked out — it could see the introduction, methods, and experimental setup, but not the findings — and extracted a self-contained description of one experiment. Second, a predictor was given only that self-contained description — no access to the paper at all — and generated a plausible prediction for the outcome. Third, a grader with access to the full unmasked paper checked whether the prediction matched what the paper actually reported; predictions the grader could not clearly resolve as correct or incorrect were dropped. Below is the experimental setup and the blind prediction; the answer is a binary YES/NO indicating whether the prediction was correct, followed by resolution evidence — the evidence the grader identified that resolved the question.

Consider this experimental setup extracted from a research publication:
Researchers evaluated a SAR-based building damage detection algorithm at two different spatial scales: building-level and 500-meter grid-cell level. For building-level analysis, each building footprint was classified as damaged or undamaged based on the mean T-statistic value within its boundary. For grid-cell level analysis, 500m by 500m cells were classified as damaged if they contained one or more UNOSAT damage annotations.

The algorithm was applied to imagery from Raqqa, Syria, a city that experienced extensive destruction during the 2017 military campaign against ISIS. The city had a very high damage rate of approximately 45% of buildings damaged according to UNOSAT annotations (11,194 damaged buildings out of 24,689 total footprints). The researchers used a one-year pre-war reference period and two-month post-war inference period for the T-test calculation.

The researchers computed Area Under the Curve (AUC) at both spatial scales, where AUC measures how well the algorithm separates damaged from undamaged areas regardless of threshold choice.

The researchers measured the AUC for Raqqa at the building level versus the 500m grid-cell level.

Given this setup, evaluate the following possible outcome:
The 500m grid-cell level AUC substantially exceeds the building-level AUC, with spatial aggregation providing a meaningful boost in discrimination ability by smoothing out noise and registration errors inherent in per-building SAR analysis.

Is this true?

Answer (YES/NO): YES